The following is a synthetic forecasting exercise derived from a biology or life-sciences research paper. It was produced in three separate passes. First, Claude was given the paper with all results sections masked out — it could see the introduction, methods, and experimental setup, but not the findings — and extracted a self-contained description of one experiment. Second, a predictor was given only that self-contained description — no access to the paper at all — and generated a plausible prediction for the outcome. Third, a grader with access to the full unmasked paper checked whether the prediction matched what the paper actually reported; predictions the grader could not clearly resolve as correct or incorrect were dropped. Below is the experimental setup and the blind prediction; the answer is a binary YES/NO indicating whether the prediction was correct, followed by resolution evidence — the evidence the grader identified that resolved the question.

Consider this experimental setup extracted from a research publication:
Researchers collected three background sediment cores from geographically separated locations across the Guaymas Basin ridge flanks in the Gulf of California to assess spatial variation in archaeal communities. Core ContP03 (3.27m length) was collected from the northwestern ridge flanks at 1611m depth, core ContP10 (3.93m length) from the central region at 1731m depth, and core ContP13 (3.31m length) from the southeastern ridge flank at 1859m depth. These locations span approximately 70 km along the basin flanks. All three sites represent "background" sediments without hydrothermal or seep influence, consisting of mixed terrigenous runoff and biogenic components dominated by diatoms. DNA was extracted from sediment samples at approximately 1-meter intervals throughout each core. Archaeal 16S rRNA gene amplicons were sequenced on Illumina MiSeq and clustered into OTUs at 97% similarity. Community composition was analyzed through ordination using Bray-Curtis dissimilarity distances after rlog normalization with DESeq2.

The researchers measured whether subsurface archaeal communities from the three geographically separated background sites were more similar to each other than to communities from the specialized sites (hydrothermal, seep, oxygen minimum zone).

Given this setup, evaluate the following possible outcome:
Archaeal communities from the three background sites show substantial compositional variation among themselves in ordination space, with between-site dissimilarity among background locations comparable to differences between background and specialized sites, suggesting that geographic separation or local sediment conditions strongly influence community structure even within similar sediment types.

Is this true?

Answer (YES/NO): NO